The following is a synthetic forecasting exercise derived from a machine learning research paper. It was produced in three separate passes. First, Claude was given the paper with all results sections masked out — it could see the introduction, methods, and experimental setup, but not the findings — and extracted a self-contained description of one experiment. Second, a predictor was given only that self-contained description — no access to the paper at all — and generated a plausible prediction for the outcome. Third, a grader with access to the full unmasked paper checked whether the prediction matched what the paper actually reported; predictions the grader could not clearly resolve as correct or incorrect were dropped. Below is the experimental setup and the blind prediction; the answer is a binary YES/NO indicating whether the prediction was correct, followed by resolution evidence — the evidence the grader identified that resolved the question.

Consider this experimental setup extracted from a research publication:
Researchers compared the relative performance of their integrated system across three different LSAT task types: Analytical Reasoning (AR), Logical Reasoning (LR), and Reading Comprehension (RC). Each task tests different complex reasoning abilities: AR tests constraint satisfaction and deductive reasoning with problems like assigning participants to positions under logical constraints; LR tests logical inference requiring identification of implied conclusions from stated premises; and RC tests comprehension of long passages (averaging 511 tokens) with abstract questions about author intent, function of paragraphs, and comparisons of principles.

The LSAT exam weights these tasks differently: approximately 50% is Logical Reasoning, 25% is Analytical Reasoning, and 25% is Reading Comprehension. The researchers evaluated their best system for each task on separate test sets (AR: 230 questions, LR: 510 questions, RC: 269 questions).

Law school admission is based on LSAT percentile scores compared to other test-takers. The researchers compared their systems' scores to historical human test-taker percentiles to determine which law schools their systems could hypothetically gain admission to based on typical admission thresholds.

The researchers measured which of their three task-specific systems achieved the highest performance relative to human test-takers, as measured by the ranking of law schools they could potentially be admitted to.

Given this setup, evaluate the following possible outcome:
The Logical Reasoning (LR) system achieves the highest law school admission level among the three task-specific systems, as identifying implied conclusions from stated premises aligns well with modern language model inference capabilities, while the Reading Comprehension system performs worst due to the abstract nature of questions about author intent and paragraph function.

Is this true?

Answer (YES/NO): NO